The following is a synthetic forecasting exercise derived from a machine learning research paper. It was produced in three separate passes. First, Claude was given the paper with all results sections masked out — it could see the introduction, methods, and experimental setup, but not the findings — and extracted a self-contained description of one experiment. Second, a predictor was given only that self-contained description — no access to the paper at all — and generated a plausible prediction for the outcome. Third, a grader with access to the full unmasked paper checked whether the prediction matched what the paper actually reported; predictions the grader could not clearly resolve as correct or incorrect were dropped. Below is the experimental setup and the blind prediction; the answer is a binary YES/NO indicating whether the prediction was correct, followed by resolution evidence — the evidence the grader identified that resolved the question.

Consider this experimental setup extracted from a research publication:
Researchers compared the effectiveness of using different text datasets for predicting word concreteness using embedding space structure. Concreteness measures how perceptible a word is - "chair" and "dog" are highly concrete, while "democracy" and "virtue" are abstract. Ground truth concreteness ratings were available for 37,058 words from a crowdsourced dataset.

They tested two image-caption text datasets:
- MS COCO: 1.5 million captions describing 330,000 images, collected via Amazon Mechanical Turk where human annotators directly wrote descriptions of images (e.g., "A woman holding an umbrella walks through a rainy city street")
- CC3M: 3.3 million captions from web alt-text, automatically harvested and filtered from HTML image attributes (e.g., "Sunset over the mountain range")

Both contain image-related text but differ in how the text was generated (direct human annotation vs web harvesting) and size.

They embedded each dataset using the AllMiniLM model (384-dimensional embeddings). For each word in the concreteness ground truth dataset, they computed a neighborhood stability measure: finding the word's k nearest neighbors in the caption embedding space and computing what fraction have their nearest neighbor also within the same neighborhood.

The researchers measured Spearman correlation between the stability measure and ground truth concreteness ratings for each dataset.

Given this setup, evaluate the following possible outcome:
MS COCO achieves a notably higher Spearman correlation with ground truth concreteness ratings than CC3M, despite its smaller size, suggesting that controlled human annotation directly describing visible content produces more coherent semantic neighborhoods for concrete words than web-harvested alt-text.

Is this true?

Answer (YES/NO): NO